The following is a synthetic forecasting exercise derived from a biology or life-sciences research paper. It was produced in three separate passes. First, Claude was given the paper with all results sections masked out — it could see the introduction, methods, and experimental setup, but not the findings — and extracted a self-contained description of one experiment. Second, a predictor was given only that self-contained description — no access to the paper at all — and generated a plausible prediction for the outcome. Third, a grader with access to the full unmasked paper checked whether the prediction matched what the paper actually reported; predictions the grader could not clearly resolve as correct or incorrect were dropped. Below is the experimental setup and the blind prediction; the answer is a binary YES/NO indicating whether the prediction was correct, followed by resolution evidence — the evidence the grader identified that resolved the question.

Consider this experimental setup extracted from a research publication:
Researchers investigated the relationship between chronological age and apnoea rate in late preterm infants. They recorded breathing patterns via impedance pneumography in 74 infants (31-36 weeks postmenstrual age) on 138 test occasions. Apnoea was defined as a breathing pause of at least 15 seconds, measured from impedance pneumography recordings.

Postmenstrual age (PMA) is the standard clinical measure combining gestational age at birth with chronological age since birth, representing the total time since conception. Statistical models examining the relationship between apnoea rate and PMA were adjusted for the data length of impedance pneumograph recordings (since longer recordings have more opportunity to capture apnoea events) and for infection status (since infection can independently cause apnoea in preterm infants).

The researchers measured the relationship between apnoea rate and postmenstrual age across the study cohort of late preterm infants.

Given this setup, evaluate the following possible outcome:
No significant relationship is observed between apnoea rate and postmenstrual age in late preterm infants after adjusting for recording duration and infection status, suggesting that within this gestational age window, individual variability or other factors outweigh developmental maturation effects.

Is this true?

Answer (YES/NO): YES